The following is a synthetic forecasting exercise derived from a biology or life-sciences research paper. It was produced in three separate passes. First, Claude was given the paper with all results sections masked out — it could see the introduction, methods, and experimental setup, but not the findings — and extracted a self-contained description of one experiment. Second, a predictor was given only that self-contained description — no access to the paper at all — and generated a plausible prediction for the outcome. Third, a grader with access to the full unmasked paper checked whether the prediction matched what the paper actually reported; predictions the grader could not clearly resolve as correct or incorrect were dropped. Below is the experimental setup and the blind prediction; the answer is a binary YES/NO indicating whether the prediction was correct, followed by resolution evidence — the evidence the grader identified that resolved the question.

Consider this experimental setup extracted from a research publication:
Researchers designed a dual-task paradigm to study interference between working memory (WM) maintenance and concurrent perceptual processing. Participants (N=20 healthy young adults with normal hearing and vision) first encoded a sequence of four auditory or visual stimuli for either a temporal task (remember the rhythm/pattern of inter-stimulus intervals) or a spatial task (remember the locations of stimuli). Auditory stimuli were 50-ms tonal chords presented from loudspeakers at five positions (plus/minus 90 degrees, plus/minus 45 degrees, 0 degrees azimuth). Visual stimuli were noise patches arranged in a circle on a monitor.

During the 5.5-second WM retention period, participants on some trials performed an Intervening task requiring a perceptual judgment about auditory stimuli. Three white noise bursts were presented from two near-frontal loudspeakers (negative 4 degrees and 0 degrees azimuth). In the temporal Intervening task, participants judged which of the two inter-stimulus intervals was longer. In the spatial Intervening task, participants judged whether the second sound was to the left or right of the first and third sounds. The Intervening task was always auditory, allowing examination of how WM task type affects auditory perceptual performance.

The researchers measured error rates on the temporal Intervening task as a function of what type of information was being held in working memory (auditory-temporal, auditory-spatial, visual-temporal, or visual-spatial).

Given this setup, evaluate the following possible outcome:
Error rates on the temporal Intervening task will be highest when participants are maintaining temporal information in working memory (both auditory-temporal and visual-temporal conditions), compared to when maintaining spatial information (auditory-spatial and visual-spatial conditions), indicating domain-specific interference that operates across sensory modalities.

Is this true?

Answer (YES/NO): NO